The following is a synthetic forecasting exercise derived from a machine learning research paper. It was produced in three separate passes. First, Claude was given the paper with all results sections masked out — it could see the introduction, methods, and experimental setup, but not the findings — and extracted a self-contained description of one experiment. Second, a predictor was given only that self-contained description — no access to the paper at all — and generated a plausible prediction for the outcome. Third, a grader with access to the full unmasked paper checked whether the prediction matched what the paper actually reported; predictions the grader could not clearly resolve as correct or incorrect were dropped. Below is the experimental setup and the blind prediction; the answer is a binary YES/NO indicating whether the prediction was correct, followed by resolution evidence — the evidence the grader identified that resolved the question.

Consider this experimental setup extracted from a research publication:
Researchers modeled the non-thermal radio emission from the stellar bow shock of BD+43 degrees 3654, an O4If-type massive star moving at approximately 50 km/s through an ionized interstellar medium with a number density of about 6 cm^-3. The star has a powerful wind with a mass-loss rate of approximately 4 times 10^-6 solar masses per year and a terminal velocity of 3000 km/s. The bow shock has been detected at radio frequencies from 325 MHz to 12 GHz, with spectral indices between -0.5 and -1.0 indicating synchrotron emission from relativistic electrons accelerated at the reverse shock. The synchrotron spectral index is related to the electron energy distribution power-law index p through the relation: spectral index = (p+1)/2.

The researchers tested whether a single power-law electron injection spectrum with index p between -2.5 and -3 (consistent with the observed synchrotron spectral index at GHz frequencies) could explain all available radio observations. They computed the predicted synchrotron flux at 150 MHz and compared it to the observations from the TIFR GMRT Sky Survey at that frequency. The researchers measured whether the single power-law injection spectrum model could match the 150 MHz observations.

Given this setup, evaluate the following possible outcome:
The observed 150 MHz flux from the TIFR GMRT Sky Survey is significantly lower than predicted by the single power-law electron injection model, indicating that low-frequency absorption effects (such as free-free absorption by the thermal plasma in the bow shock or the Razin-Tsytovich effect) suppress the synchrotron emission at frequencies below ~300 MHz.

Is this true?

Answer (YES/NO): NO